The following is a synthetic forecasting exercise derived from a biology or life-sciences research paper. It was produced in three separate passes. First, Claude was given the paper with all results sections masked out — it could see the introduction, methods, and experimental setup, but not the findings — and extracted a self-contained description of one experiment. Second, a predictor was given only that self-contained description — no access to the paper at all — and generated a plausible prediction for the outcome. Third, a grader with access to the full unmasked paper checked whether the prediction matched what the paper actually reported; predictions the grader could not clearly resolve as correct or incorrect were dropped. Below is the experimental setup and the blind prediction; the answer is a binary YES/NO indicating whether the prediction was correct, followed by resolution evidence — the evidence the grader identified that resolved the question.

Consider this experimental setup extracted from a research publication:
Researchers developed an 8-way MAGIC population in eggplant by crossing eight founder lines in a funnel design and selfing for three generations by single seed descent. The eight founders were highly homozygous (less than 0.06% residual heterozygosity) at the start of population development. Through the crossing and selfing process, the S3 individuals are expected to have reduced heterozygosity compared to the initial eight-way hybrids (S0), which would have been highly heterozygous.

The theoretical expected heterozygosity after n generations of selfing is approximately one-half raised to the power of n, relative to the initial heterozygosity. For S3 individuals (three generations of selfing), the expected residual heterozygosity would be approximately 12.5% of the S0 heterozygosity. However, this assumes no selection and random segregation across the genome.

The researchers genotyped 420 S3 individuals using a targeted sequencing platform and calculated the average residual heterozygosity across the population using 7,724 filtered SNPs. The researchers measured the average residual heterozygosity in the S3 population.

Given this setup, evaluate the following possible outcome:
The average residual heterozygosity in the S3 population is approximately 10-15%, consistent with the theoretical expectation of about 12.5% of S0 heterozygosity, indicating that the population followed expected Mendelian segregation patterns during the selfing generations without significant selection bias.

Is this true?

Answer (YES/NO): NO